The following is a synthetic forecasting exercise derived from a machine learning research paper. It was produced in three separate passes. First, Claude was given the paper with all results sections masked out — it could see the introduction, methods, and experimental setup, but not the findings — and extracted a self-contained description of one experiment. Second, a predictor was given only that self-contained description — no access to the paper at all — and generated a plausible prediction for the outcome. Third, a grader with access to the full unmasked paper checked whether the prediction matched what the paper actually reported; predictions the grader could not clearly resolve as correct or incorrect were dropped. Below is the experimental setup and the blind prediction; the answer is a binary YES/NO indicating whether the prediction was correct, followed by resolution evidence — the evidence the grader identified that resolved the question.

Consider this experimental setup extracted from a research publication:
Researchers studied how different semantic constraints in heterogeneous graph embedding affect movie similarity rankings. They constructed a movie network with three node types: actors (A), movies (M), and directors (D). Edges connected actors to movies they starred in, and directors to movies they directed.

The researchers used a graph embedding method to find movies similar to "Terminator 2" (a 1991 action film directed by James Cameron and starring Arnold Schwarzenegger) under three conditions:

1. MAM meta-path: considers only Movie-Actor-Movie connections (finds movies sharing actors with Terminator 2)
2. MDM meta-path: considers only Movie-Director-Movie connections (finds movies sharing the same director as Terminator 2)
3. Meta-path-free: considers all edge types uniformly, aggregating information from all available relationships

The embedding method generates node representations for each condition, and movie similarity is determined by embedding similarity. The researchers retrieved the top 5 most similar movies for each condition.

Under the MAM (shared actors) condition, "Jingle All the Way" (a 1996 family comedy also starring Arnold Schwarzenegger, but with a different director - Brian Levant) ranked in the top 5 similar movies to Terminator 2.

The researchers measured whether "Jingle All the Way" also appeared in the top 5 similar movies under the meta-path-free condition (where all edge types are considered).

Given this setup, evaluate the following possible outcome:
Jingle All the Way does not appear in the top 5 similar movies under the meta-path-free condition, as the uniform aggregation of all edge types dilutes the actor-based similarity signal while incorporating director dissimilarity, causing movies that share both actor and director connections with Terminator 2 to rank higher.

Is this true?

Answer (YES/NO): YES